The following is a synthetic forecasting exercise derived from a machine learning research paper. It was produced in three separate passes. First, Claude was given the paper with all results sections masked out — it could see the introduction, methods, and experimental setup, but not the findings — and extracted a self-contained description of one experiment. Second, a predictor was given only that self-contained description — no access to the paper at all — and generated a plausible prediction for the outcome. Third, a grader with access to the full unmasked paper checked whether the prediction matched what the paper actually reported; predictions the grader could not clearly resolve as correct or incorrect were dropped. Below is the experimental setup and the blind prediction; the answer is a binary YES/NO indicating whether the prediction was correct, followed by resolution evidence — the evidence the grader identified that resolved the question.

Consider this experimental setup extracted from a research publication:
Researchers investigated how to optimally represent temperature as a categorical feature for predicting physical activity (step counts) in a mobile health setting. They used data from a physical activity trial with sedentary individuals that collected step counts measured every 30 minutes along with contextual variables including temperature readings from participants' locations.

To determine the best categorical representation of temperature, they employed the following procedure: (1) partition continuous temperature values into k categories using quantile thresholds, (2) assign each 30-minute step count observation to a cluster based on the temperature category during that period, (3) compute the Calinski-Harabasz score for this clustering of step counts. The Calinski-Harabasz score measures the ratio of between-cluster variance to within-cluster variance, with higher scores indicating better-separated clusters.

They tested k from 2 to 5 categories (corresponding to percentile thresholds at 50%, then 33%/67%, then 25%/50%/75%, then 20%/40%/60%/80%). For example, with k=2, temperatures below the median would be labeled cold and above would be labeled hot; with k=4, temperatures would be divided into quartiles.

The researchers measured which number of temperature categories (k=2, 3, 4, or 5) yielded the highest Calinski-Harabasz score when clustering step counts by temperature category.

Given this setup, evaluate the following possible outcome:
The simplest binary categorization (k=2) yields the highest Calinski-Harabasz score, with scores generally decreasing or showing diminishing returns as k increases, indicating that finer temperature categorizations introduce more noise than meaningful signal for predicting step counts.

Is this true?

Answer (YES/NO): YES